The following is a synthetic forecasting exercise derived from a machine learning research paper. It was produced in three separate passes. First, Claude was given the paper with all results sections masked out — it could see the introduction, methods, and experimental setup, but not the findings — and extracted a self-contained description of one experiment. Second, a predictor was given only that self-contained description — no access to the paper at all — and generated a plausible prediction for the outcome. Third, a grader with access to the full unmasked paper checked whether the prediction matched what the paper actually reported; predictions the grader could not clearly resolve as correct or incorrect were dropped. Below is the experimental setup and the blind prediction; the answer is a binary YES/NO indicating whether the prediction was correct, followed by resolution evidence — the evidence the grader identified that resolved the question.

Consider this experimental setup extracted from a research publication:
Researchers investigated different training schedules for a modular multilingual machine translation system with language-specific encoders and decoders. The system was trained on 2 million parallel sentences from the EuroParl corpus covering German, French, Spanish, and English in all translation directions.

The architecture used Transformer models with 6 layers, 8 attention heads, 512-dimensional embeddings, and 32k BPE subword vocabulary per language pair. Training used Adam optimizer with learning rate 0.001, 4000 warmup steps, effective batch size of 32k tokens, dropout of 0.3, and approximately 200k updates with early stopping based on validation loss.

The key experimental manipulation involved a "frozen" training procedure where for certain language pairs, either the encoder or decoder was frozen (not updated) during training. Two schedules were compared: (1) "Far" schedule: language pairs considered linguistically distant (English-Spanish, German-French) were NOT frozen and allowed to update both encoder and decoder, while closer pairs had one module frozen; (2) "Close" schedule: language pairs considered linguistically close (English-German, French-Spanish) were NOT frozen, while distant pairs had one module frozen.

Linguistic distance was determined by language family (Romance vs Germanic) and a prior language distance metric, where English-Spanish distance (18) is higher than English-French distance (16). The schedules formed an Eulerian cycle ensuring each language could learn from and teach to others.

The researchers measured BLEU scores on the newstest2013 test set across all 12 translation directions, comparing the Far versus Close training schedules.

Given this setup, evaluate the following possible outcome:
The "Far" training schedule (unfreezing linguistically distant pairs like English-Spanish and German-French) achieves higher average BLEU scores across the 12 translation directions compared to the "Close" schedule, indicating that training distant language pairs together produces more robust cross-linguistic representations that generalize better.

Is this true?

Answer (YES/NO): YES